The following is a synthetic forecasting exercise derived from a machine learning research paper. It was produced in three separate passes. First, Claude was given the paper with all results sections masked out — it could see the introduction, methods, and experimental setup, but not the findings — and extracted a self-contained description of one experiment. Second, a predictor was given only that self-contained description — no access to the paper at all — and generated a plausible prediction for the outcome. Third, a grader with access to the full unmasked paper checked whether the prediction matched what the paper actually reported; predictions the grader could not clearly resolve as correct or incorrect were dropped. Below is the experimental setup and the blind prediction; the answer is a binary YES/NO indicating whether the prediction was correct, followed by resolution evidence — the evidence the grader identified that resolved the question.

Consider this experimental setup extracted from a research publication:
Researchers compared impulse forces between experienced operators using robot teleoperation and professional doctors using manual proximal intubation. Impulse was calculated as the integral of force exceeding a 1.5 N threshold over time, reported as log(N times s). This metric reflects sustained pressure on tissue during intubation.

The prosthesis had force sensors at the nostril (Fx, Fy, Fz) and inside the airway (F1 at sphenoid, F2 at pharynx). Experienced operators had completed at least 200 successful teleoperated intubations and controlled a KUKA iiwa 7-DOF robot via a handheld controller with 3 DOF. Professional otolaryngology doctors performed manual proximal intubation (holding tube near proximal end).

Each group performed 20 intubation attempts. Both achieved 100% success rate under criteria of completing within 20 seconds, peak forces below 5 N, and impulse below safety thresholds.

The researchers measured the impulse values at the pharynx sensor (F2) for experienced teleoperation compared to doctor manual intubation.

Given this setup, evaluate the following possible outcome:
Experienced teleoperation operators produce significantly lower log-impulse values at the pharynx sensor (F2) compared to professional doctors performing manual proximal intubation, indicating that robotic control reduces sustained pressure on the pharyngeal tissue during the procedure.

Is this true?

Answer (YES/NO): NO